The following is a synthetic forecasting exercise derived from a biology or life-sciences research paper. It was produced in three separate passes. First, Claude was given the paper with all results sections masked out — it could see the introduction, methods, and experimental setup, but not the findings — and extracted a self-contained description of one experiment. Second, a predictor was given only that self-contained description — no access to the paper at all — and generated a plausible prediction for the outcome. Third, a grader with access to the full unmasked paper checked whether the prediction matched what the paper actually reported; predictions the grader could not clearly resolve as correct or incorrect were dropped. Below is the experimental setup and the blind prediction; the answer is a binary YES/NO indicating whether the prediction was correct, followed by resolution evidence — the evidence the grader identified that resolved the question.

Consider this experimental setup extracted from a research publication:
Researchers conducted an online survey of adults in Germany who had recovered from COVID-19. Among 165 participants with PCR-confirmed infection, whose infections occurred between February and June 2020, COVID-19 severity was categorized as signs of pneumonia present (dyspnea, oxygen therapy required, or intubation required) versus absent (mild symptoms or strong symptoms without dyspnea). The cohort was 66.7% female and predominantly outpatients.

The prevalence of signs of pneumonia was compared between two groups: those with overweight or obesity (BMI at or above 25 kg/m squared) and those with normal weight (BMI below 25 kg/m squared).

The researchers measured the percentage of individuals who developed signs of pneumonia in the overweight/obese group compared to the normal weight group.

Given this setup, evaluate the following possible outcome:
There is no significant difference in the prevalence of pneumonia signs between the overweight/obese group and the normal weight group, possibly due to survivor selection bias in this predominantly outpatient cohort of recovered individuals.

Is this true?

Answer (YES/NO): NO